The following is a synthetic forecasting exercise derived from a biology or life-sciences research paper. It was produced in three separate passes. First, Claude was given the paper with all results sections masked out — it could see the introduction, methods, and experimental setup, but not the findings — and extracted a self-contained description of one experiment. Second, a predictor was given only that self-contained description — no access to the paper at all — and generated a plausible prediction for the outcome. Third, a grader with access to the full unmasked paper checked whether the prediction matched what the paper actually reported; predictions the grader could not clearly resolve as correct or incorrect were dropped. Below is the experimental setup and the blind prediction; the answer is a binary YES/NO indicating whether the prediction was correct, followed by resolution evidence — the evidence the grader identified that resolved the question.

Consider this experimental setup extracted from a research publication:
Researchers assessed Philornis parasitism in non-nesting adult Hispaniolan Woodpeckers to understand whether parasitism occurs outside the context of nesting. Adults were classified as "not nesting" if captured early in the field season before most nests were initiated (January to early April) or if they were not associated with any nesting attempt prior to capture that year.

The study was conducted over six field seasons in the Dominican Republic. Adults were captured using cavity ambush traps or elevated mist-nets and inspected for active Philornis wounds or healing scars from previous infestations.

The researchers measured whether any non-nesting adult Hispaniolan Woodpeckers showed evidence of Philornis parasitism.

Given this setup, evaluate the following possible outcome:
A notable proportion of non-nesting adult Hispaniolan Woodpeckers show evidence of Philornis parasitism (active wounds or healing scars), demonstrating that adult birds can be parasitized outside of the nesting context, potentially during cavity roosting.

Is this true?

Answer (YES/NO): YES